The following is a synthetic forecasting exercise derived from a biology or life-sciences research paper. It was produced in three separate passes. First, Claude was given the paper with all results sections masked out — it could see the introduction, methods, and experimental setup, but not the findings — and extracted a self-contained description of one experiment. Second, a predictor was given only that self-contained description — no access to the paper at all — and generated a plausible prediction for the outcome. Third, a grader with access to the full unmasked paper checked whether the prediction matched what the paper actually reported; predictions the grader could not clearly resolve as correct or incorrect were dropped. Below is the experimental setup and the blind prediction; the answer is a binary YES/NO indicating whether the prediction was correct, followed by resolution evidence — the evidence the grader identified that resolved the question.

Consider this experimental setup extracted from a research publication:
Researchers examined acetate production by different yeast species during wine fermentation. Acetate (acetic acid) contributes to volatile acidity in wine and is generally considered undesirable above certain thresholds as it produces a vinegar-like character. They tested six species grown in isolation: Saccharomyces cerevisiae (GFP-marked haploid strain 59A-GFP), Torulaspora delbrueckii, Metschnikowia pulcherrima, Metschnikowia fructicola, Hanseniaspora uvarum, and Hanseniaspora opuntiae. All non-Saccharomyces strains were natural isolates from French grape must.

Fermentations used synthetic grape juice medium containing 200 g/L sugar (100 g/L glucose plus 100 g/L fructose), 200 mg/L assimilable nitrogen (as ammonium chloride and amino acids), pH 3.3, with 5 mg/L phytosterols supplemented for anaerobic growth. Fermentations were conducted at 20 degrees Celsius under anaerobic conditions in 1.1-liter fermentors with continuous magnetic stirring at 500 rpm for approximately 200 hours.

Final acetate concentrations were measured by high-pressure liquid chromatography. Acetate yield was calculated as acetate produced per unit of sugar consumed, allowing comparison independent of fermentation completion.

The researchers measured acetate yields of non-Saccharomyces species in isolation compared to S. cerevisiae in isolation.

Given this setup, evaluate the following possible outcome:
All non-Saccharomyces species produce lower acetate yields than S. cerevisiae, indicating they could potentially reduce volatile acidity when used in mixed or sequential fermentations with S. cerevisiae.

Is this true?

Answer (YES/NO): NO